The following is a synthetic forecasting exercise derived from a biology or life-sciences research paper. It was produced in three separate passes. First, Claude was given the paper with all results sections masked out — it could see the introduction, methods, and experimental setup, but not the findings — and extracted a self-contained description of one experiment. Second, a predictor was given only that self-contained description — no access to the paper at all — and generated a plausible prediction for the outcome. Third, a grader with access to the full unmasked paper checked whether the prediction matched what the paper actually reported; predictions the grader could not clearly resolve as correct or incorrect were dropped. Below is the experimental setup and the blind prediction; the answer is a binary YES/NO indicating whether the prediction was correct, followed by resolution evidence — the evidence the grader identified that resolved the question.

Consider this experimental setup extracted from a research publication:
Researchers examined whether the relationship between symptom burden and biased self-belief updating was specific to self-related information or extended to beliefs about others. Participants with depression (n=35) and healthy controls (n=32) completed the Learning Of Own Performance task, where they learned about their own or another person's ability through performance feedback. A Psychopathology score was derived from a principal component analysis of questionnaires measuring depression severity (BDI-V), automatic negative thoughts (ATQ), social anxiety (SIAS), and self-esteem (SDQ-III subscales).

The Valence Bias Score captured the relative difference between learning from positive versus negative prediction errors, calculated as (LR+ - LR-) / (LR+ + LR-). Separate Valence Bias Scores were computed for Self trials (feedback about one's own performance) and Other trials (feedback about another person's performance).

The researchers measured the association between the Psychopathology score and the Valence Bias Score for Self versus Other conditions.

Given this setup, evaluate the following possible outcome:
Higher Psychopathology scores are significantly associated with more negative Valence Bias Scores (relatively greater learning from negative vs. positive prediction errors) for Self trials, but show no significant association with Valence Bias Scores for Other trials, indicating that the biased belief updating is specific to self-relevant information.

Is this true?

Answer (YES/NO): NO